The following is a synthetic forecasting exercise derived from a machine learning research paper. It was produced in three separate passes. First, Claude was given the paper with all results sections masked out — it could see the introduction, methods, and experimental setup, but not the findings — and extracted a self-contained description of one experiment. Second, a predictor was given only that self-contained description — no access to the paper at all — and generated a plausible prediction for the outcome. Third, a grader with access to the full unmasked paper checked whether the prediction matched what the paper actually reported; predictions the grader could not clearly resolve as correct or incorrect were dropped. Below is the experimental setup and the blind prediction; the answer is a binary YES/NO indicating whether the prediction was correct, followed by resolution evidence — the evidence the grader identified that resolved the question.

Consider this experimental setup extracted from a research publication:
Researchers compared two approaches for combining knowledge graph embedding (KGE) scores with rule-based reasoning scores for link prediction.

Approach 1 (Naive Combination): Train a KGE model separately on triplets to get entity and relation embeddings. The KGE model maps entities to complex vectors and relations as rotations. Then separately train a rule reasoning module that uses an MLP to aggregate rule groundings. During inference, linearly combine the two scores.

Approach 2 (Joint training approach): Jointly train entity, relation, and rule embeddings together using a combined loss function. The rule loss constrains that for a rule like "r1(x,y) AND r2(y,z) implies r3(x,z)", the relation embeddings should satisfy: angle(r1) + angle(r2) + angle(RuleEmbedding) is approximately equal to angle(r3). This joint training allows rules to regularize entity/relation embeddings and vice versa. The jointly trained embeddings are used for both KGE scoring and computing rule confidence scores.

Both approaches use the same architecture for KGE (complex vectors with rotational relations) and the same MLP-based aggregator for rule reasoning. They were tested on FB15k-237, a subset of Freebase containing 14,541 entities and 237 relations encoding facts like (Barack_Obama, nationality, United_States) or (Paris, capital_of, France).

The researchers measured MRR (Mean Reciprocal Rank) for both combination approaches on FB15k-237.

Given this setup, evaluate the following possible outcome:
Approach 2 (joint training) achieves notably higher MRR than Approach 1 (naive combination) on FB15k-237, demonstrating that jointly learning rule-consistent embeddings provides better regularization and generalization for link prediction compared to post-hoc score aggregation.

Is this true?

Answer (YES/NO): YES